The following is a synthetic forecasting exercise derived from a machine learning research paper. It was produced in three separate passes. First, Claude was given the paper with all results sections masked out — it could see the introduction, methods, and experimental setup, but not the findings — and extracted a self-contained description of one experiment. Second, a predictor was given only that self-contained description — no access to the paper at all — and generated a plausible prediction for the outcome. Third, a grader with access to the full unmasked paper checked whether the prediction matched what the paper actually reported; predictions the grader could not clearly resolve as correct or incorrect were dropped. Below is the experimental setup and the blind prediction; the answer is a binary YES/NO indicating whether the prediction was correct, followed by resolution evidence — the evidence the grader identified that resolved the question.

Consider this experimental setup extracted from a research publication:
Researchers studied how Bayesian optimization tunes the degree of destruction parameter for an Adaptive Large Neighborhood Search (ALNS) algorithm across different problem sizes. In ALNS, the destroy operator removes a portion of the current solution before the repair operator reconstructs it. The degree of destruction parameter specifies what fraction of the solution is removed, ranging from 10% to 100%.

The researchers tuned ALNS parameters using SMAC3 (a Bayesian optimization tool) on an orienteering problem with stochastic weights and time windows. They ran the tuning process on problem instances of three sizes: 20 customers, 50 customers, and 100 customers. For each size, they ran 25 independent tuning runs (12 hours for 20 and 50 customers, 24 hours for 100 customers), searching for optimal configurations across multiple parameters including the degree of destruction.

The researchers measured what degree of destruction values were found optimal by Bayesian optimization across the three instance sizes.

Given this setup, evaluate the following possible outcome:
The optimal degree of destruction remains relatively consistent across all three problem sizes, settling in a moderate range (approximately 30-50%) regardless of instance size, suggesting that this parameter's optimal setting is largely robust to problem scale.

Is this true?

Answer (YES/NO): NO